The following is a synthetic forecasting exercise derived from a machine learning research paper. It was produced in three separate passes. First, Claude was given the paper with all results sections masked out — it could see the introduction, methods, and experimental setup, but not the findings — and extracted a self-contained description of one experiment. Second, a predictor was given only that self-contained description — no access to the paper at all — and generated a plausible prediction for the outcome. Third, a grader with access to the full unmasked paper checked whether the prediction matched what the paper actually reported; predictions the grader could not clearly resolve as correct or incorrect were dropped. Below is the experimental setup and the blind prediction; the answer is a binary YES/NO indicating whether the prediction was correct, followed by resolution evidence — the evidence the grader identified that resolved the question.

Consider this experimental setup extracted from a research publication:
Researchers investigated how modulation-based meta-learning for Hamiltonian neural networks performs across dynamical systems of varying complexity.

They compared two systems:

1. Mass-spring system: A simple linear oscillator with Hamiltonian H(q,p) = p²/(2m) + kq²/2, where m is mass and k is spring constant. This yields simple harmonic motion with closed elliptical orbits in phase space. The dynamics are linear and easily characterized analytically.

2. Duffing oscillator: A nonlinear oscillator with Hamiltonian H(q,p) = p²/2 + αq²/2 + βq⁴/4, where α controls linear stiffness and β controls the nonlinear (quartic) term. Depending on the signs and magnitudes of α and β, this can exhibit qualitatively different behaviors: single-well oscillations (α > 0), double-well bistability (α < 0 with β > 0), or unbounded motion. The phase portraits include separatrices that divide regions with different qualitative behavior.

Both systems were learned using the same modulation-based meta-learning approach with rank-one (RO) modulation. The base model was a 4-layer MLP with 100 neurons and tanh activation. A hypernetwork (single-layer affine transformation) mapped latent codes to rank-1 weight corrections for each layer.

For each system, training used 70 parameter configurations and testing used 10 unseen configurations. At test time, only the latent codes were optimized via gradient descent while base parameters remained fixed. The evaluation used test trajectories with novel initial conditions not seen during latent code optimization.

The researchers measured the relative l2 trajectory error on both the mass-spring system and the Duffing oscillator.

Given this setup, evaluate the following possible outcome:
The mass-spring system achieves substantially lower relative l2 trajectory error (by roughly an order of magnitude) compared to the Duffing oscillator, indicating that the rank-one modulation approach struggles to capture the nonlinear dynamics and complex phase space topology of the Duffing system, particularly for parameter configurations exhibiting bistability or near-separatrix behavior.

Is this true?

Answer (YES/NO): NO